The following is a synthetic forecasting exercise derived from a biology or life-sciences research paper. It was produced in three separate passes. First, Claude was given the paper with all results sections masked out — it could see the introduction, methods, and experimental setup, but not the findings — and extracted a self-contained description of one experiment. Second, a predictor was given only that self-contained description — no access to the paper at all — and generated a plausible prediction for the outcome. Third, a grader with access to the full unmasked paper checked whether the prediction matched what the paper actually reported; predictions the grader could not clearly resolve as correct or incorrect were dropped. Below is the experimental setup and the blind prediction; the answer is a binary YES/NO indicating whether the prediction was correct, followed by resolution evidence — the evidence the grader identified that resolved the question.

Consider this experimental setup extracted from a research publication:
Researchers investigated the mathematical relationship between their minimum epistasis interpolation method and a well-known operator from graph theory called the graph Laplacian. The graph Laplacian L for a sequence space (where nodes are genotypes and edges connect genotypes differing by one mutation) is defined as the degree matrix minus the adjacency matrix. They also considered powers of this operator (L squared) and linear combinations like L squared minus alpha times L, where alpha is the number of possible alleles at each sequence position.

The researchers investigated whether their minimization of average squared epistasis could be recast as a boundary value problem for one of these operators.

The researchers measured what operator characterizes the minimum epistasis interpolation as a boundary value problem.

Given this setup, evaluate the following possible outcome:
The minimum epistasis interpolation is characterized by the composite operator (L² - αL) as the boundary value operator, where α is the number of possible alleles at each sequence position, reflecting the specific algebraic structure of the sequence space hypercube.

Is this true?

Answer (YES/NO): YES